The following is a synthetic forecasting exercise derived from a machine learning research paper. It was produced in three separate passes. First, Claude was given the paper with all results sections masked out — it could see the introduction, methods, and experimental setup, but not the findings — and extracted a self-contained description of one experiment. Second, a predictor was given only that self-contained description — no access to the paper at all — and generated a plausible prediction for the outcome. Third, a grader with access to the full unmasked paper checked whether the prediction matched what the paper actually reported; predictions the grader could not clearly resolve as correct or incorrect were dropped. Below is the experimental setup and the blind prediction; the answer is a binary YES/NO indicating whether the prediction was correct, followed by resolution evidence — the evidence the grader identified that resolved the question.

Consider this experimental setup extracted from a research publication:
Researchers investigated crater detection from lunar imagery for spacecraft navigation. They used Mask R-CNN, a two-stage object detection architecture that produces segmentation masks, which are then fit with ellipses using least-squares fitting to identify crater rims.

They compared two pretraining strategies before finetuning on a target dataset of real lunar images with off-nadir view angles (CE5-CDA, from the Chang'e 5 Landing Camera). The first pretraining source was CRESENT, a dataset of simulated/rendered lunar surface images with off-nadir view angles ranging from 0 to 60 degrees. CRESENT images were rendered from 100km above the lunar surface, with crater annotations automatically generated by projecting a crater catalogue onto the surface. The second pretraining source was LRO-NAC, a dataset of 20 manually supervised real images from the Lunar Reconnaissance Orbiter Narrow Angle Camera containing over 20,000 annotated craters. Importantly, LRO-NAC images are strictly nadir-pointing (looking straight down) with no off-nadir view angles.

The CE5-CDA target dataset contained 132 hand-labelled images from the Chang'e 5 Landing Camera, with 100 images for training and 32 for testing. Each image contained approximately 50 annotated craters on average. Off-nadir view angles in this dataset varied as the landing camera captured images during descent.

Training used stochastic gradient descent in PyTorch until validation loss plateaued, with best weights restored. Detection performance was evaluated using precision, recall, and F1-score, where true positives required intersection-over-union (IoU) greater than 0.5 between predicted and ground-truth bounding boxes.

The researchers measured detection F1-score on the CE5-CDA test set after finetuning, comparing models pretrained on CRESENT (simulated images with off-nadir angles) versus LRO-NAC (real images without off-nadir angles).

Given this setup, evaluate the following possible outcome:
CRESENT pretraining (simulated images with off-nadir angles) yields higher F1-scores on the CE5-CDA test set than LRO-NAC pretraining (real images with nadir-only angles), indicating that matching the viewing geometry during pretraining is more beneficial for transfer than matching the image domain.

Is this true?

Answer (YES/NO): NO